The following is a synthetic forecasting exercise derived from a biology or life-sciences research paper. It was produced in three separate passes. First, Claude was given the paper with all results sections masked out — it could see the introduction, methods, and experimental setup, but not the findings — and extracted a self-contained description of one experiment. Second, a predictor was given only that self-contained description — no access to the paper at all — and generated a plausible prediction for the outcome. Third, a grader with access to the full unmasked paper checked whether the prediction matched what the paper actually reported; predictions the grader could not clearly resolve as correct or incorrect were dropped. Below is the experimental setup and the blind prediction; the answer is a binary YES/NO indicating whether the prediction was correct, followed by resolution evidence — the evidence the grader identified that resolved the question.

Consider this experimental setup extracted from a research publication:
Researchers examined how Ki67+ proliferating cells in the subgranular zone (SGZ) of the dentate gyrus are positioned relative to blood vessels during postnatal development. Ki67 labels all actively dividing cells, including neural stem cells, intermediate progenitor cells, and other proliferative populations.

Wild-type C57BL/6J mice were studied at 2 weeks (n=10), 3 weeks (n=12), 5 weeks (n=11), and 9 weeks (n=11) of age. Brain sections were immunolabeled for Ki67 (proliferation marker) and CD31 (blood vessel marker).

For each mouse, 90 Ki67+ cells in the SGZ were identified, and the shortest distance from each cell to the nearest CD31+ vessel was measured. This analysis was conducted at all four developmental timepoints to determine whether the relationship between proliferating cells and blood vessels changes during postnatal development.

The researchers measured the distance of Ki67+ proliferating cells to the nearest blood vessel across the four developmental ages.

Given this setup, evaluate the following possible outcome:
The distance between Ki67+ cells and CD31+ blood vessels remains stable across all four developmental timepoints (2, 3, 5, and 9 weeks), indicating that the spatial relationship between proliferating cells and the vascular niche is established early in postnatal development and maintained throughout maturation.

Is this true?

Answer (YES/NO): NO